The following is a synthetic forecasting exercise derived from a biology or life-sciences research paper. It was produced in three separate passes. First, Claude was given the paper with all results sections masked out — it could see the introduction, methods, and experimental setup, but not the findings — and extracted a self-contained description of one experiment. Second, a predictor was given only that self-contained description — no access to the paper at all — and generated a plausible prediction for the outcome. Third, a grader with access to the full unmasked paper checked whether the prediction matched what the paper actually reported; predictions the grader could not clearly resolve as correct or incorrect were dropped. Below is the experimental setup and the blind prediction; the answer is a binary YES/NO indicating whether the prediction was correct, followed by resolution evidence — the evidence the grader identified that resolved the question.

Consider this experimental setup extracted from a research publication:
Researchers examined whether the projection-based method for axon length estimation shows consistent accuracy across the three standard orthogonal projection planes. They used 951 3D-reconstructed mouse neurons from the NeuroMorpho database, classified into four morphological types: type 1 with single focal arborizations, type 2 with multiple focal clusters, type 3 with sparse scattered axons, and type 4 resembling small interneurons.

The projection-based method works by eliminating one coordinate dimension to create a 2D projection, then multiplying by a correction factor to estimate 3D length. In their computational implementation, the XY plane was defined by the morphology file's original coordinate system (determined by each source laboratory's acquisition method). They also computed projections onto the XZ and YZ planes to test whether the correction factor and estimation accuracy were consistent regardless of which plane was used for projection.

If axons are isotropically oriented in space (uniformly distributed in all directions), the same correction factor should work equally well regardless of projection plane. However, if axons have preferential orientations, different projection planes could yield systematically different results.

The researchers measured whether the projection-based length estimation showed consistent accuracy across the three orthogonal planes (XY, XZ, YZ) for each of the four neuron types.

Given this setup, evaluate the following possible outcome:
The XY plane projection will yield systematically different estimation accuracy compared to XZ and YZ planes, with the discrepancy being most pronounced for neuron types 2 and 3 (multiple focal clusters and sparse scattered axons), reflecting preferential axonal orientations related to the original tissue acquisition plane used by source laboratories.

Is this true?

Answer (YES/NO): NO